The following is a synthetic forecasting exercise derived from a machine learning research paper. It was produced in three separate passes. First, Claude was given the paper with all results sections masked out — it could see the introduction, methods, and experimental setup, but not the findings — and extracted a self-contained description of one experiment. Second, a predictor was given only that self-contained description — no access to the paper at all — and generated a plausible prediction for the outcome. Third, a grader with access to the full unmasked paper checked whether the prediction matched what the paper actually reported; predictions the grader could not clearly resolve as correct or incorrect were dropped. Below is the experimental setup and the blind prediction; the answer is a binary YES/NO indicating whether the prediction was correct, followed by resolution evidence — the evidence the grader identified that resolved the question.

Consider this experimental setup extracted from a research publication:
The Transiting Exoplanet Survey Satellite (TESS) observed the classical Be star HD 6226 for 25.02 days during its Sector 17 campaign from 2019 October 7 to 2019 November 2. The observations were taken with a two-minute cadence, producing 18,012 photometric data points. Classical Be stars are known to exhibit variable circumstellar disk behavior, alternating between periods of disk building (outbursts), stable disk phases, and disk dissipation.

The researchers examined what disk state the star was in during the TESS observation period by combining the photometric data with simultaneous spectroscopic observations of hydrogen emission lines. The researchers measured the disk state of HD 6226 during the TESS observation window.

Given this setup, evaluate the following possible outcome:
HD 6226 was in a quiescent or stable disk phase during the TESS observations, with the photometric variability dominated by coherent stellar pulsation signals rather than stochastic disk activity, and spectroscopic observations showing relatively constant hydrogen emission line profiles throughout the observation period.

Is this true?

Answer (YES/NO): NO